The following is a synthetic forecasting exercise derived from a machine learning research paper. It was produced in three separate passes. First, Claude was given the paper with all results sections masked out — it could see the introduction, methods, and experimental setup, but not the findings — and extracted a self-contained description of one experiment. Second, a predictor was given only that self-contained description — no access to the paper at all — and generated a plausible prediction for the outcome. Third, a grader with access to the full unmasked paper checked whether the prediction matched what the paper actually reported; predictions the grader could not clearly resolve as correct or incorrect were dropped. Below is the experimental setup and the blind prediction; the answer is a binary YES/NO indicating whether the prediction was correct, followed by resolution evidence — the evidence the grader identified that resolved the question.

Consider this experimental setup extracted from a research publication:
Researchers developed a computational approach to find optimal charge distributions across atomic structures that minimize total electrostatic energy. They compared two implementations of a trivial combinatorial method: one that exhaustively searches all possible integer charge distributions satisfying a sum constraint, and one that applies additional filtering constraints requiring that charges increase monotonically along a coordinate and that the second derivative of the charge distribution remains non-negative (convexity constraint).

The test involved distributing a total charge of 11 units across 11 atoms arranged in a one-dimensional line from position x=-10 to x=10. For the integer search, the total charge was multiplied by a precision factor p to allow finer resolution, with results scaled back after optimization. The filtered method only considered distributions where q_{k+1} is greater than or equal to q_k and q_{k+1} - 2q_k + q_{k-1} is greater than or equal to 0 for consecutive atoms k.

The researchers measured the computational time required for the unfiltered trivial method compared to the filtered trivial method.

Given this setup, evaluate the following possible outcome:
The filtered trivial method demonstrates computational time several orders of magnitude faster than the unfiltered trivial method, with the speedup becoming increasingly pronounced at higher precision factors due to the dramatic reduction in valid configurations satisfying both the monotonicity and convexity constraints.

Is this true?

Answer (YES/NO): YES